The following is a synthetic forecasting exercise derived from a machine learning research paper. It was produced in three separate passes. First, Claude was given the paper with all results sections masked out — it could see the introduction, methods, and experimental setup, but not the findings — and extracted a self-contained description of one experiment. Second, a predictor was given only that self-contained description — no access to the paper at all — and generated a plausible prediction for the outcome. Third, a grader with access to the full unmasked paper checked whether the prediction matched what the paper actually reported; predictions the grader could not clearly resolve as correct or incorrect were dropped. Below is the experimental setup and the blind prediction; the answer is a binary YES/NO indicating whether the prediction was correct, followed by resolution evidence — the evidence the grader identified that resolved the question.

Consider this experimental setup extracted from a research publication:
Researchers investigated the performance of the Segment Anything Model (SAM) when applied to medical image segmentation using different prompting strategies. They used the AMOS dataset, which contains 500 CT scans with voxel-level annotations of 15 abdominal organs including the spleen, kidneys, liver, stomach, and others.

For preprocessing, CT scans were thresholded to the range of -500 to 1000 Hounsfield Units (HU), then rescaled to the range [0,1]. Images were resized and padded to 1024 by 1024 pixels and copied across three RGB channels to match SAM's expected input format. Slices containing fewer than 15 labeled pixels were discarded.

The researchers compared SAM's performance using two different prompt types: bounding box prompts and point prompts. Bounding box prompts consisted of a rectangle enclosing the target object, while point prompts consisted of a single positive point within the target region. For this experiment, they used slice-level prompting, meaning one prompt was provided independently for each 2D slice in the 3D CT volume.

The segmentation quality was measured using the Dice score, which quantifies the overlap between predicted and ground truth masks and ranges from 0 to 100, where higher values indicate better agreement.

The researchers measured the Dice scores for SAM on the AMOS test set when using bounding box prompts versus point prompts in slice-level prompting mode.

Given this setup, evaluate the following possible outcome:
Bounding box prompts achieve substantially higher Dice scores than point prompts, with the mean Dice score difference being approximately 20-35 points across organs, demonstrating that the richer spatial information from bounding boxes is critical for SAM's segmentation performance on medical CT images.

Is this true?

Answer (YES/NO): NO